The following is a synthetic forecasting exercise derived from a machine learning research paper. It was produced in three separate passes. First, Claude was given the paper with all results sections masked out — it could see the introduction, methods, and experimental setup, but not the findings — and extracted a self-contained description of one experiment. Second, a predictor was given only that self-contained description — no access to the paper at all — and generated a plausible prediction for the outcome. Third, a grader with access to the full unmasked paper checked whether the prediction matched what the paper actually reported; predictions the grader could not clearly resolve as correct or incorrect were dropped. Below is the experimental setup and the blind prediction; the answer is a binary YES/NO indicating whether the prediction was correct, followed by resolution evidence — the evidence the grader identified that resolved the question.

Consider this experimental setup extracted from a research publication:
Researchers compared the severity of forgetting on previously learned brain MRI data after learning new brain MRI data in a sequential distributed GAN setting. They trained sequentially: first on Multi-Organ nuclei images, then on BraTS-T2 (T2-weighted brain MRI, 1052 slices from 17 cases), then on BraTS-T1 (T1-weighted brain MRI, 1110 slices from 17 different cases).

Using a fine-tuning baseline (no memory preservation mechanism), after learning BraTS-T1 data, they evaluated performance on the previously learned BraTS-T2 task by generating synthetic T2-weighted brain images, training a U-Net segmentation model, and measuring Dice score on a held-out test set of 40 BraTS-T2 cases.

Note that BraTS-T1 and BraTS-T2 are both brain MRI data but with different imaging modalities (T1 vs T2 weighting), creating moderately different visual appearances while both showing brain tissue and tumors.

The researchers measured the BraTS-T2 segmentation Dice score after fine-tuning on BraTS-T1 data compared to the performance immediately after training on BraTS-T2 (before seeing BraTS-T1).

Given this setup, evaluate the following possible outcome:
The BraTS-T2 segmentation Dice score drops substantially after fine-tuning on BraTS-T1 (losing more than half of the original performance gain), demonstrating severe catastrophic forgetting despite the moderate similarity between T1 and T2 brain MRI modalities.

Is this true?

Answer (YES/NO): YES